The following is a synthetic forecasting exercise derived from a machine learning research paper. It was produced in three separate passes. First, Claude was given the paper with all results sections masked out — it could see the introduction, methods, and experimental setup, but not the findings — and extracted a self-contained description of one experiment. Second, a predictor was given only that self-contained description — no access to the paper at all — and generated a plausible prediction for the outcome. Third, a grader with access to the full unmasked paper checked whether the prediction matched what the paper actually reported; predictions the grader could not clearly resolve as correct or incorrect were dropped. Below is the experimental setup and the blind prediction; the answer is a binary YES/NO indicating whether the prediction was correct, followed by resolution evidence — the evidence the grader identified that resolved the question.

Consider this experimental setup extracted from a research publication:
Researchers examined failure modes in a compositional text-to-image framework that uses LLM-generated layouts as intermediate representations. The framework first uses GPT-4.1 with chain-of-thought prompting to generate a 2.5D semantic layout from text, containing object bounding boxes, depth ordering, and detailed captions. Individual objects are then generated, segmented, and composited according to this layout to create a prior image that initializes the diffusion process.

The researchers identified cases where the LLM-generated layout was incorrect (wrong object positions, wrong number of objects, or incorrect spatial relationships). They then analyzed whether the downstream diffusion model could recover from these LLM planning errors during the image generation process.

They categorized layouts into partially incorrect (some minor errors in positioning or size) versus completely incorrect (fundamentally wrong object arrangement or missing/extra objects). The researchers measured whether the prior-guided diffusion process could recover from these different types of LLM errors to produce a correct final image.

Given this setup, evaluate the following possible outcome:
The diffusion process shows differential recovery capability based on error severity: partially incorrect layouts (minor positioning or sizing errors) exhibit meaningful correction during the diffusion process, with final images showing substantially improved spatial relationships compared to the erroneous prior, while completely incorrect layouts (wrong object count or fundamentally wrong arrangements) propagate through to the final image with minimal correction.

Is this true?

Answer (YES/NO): YES